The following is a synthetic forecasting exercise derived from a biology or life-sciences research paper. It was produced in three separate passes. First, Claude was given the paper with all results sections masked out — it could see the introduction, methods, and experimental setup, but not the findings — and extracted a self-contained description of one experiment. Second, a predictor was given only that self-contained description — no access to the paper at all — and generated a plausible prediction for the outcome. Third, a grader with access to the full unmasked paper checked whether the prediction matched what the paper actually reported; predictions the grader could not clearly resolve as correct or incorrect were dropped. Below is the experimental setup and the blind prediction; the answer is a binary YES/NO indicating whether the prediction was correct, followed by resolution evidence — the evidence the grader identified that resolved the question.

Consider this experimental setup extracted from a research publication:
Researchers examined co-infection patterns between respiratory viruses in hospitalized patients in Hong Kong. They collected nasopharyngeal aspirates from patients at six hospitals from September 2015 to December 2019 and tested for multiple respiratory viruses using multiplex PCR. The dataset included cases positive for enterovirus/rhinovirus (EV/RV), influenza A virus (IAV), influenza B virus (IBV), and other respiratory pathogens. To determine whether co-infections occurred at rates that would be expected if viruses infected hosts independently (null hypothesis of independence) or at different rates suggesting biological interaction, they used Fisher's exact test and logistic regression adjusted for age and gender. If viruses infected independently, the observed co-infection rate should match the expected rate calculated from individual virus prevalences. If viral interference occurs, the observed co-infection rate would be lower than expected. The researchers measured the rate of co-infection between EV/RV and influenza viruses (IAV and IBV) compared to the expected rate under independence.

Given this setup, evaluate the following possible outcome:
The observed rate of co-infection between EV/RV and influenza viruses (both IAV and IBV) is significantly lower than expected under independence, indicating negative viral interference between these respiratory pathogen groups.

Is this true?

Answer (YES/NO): YES